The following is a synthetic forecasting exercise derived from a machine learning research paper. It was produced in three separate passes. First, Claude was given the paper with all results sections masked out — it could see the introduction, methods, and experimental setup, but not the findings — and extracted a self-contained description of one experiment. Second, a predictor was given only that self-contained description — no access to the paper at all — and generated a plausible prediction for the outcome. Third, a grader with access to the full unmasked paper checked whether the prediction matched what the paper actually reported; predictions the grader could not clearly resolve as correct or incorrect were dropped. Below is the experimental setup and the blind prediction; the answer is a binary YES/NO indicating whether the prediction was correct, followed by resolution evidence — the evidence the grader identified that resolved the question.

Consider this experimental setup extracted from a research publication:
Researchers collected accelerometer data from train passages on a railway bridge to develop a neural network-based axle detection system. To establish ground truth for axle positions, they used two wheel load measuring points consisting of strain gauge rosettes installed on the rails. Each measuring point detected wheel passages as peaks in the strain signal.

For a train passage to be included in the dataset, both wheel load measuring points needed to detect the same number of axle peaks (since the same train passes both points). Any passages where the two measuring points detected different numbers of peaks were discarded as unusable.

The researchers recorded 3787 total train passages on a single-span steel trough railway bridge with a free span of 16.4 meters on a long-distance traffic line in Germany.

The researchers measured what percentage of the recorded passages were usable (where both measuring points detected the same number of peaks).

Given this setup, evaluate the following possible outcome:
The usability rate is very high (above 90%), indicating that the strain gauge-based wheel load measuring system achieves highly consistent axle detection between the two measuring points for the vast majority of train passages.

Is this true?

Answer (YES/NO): YES